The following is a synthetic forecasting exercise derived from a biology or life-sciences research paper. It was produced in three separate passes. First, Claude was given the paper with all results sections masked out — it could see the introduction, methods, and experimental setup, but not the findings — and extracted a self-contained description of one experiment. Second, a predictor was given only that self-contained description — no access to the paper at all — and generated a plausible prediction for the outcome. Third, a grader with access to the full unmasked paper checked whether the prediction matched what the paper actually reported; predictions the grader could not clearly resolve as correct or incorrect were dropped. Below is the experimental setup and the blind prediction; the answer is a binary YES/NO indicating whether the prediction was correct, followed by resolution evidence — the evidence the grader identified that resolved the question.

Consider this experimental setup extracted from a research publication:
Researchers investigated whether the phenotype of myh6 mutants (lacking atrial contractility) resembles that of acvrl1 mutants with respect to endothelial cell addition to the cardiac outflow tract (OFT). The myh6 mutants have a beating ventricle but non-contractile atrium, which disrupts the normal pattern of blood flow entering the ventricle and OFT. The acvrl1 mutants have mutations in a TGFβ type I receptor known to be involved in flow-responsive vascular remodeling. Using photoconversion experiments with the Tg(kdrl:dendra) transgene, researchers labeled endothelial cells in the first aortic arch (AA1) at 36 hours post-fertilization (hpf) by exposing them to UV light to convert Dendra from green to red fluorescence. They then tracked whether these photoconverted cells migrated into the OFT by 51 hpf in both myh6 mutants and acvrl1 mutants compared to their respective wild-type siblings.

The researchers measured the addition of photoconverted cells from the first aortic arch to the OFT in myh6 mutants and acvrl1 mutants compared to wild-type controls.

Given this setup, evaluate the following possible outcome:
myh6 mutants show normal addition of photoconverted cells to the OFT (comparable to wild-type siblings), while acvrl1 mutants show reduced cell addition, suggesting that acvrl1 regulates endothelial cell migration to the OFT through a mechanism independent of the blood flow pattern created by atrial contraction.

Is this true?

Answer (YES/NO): NO